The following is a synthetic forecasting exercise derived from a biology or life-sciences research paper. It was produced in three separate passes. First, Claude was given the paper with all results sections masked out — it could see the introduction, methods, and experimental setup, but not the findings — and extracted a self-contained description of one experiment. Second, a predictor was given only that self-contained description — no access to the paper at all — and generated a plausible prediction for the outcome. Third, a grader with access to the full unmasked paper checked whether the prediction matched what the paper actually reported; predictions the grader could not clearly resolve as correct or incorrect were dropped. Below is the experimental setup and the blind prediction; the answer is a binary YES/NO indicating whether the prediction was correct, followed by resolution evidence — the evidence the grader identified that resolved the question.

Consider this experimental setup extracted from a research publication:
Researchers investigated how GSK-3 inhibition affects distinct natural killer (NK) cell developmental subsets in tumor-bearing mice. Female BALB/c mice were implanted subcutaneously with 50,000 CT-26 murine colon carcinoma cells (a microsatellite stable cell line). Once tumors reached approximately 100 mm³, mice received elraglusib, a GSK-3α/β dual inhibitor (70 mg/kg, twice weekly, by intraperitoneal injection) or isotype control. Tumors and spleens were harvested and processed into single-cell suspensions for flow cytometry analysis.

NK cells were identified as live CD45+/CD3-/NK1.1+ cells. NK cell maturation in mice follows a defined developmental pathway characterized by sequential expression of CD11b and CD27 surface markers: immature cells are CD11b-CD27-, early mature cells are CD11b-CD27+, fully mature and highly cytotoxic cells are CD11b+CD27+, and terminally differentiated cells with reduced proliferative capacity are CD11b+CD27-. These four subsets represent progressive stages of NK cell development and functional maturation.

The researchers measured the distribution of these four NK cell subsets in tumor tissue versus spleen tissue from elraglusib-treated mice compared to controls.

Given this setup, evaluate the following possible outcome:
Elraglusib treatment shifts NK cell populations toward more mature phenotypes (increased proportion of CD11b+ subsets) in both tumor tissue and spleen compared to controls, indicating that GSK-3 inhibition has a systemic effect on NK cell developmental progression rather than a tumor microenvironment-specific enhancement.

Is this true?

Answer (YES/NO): NO